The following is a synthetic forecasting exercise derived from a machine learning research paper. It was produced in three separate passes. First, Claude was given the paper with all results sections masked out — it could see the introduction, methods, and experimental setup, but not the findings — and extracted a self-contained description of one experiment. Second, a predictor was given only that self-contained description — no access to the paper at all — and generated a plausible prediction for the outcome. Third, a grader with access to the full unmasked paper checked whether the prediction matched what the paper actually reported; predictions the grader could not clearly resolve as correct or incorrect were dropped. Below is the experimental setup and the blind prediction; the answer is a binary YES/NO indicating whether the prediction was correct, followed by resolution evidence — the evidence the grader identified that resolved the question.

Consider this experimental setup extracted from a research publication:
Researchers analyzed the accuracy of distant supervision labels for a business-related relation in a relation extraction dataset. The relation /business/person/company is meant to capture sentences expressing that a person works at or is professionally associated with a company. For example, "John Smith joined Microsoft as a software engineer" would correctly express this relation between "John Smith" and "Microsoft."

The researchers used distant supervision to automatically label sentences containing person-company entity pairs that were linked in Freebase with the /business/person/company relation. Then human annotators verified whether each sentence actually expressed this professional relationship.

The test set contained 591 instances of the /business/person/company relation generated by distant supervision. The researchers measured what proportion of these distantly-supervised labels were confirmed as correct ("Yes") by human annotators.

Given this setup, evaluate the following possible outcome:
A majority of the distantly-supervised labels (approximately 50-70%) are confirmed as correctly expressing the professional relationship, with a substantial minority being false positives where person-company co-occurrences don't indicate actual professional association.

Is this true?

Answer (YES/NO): NO